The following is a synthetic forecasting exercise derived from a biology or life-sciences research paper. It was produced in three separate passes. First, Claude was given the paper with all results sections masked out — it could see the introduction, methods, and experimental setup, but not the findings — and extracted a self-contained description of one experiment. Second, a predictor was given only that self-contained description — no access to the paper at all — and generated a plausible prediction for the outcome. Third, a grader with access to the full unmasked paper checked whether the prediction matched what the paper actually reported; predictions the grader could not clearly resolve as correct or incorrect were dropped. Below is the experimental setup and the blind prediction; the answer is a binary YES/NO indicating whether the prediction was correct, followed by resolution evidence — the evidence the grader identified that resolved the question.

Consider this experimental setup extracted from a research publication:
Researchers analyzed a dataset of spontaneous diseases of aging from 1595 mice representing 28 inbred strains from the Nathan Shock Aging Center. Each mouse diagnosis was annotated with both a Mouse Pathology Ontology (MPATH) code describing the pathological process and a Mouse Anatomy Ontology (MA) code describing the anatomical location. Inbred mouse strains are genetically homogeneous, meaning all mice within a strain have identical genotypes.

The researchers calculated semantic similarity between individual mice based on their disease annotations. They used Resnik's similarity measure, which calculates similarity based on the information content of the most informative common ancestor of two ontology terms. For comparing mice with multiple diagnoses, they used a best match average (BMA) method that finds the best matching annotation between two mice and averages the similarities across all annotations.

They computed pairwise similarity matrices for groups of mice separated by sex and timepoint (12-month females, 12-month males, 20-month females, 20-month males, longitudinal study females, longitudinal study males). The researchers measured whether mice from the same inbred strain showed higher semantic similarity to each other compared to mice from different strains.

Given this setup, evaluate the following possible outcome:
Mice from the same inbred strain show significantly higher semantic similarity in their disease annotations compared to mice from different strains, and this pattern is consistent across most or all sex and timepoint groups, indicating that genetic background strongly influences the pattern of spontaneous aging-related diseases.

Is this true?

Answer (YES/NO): YES